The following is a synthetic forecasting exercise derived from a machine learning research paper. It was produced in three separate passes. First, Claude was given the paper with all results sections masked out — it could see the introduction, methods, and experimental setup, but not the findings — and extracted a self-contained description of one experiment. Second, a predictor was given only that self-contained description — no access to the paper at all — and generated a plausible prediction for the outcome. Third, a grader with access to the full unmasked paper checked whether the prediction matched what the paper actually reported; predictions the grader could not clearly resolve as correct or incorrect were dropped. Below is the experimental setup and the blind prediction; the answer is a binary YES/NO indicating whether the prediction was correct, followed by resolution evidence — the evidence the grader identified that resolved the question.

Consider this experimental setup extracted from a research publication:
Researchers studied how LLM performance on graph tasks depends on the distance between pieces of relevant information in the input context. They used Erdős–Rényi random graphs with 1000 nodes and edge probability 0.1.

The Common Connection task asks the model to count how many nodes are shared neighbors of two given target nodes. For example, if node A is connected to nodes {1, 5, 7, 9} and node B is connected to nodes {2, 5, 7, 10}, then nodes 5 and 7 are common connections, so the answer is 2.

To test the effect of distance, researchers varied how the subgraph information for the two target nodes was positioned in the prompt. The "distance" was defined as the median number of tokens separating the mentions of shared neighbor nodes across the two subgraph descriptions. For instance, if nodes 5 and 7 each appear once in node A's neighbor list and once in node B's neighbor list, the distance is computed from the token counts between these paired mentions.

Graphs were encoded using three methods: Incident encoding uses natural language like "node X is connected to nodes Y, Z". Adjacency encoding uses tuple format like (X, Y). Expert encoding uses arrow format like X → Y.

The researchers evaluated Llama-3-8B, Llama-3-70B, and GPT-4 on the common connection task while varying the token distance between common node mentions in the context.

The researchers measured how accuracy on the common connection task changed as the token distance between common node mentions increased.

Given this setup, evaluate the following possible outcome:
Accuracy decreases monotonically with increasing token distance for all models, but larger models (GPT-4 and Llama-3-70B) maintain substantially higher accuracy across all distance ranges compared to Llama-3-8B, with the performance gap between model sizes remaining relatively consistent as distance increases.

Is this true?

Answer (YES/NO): NO